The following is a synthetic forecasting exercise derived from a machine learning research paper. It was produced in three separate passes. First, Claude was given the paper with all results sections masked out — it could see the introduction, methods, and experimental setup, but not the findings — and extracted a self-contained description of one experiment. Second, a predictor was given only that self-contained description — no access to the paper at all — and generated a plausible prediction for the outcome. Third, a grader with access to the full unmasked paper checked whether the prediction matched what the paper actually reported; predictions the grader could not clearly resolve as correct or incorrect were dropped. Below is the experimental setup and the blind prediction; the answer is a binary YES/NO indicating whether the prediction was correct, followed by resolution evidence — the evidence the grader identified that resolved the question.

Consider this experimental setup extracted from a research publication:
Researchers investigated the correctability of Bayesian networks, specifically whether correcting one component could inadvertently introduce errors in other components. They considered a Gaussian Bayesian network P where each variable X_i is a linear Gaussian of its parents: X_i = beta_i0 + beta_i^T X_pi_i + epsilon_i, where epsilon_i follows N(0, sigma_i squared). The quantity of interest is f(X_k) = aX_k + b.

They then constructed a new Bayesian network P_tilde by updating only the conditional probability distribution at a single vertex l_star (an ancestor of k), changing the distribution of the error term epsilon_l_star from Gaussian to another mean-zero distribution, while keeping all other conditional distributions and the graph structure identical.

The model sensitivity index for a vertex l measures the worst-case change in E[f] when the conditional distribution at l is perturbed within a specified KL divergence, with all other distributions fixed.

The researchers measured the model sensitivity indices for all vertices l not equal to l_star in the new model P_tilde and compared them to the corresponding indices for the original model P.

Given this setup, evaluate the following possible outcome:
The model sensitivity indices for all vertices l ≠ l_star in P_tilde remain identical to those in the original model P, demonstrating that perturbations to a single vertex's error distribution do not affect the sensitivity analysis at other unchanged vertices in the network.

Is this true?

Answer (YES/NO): YES